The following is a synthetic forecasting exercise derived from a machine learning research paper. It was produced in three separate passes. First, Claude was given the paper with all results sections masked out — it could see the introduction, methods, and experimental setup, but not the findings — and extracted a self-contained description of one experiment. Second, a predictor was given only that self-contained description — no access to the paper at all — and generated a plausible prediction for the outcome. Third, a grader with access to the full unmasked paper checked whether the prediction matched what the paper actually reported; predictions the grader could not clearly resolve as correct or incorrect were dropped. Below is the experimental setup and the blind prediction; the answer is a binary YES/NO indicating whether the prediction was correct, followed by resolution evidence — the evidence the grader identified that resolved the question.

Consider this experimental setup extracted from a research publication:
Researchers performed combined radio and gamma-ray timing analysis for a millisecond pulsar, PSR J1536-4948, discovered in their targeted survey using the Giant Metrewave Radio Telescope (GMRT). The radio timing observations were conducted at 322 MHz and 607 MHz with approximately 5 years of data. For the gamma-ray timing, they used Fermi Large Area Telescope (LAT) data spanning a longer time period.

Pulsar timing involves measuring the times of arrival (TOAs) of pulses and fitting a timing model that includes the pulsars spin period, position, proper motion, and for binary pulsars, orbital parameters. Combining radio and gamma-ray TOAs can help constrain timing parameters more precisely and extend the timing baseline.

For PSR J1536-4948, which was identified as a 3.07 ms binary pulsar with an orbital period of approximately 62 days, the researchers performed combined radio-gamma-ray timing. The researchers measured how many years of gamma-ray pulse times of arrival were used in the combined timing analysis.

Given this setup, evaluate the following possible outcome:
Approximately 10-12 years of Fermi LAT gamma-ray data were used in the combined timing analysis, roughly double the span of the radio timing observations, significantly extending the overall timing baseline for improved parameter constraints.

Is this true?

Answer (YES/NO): YES